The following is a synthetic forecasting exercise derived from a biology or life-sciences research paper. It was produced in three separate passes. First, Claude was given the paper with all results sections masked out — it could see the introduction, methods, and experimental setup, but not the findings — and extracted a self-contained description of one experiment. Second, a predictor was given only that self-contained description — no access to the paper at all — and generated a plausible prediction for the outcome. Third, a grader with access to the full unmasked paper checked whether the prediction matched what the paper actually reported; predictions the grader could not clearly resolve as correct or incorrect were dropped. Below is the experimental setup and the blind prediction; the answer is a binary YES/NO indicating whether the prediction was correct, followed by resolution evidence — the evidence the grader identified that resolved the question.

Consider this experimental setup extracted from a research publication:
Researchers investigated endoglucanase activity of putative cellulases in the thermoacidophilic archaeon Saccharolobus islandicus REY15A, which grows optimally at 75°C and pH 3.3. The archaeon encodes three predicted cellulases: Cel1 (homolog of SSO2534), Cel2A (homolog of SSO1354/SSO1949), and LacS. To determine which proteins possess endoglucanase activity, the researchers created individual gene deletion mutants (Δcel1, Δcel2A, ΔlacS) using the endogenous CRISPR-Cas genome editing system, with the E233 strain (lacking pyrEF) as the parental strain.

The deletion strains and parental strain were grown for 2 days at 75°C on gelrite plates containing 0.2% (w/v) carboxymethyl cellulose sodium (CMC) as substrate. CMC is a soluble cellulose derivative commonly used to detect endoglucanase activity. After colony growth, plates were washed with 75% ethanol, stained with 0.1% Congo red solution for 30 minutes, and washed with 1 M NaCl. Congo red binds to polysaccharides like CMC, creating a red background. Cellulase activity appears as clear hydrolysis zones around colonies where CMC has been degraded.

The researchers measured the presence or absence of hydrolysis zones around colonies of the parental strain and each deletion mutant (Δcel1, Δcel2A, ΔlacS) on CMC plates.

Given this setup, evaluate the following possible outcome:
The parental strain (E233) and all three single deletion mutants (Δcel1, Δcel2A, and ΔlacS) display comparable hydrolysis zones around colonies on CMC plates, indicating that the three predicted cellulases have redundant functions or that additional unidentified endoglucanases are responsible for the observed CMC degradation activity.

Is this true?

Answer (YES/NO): NO